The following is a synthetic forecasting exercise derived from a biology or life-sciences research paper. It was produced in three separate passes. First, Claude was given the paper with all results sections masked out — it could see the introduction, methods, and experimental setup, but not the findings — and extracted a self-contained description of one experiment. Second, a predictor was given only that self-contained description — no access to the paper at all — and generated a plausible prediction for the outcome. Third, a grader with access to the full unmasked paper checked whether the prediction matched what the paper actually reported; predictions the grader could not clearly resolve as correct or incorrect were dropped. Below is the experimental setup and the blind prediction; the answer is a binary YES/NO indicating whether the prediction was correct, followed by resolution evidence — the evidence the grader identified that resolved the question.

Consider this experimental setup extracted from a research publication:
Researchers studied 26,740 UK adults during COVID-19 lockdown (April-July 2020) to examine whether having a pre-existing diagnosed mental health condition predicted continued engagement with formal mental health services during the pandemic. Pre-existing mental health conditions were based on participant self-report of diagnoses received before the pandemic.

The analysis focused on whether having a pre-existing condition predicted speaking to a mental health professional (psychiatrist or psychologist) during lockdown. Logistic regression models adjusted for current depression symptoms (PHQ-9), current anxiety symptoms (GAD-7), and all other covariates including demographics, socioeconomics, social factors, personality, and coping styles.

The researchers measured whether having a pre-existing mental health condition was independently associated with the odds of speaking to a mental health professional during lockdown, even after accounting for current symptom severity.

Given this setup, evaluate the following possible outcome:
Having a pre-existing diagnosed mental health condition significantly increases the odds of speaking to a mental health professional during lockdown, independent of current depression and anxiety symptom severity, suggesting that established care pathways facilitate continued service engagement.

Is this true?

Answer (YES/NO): YES